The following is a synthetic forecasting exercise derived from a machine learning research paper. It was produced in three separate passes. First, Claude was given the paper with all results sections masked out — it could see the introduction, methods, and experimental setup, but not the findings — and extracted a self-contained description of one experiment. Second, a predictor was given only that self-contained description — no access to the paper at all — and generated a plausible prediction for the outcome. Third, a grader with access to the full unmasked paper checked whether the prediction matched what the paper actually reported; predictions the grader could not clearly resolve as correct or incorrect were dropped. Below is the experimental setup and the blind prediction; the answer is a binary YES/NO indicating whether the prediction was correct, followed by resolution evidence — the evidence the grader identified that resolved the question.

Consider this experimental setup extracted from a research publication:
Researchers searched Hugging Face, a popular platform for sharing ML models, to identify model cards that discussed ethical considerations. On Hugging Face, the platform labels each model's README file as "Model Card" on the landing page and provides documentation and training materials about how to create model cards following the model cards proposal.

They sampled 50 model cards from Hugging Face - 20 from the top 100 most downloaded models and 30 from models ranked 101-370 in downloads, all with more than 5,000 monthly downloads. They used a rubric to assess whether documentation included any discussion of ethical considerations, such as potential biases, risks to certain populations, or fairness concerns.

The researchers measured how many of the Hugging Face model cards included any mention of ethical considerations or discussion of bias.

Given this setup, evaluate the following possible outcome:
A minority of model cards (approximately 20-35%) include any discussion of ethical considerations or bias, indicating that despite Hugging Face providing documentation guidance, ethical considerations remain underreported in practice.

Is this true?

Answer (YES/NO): NO